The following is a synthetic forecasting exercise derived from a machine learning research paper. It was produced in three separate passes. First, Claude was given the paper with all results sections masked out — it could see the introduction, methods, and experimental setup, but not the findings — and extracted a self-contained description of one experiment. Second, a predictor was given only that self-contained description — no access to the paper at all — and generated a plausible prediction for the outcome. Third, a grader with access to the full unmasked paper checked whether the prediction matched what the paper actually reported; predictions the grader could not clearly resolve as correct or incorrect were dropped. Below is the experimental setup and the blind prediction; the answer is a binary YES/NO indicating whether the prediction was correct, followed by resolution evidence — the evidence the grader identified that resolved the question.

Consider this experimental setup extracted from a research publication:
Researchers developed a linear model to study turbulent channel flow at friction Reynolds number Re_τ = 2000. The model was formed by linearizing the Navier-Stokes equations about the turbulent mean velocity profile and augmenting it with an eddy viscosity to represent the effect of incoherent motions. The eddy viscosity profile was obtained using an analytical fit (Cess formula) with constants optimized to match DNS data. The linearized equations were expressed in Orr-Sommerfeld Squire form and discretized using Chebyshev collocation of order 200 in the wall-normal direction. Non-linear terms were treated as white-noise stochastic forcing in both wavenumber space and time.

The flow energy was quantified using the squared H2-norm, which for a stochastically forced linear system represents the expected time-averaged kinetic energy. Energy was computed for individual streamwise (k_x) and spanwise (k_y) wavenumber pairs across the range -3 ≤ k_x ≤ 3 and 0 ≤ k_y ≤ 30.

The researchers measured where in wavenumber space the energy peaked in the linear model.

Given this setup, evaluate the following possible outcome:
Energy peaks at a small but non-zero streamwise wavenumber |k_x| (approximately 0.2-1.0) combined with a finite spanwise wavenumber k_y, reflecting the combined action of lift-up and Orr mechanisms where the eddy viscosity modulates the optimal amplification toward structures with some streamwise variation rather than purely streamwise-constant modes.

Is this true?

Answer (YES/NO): NO